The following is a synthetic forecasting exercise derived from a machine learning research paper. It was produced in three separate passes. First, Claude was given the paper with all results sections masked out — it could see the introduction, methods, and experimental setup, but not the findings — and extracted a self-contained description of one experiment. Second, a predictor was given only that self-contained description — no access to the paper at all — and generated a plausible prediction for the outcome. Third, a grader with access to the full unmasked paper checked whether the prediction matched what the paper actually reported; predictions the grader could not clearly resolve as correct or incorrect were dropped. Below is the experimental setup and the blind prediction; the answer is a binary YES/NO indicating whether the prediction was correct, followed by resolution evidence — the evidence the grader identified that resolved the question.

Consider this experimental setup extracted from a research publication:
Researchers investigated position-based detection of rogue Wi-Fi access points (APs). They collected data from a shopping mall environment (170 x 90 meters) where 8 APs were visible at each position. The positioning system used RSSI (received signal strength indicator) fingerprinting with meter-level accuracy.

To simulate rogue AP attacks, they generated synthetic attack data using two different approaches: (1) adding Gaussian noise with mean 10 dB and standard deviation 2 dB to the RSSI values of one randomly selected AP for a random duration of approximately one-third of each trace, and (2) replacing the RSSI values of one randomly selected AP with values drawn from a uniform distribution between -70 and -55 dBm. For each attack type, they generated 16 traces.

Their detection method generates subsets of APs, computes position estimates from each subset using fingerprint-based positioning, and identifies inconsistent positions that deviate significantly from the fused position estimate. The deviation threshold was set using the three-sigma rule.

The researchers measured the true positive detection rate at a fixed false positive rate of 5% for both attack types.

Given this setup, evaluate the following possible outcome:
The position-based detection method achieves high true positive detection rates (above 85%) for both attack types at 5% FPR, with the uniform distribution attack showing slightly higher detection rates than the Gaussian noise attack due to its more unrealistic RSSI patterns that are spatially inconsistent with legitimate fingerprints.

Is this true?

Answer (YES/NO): NO